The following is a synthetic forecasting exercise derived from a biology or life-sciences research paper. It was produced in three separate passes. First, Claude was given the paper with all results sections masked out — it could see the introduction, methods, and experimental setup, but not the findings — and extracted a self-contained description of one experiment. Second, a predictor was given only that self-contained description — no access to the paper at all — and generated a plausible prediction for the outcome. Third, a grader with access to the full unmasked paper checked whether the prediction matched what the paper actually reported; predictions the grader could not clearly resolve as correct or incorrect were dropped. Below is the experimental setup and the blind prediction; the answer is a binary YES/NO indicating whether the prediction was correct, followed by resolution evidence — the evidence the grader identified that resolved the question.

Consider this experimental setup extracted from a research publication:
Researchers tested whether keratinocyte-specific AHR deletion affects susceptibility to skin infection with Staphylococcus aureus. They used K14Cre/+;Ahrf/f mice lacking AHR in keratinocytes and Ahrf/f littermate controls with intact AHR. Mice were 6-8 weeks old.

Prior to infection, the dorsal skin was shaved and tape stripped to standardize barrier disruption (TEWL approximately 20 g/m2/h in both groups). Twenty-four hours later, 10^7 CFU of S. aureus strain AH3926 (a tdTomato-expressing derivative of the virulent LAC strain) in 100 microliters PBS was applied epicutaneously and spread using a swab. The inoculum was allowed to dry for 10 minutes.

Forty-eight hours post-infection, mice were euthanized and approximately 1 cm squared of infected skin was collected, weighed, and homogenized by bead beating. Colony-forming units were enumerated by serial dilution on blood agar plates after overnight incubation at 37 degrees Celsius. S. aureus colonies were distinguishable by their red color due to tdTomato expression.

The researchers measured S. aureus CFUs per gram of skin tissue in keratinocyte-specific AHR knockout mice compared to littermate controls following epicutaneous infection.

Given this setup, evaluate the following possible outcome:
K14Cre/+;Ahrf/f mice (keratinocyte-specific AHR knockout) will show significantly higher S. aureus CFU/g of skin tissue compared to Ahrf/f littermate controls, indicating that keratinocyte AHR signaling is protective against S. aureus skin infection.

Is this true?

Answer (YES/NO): YES